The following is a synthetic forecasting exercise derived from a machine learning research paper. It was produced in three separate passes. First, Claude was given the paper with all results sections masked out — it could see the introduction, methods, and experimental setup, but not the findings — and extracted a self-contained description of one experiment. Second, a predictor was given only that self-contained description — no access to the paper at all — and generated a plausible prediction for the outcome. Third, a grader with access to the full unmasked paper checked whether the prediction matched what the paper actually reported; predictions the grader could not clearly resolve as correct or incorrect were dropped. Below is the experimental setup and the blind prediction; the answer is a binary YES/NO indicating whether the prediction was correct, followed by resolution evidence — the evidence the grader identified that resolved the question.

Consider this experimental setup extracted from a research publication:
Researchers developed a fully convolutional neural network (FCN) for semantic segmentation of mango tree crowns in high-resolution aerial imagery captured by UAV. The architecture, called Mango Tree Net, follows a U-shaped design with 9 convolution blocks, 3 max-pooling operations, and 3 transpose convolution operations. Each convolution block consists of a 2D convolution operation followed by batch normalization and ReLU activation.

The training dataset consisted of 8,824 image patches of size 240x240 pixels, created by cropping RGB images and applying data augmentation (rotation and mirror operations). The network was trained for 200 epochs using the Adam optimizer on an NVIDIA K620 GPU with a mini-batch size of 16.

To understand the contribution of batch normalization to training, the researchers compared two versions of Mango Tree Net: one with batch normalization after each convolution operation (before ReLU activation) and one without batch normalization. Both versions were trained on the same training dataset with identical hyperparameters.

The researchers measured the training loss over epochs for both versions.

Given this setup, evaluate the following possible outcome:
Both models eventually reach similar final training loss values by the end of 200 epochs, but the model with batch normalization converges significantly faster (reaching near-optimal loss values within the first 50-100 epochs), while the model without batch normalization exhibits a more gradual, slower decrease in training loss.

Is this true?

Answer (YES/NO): NO